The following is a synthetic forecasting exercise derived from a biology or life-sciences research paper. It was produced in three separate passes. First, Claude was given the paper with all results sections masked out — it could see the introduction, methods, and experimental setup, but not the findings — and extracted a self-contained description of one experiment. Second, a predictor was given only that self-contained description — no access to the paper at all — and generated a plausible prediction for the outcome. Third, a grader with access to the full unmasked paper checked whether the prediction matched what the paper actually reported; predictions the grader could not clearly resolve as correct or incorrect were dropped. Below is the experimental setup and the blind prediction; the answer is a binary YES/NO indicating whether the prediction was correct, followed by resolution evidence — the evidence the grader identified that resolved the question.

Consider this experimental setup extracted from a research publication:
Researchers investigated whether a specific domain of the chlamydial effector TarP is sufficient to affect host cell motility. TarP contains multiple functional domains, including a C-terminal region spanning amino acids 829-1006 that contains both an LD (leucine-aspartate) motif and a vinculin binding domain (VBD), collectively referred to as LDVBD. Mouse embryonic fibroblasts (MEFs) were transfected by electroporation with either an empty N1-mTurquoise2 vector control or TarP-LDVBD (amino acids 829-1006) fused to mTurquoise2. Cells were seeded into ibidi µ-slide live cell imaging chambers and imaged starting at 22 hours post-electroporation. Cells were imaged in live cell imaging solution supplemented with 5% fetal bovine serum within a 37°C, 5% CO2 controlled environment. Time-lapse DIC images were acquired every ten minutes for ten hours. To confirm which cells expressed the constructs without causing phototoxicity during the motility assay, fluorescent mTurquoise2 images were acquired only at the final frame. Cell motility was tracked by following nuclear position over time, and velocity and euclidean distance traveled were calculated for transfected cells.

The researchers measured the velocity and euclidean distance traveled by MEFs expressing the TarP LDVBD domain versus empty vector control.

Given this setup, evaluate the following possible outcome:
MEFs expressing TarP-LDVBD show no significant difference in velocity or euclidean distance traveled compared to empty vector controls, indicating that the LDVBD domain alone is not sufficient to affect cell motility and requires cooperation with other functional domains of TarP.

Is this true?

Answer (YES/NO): NO